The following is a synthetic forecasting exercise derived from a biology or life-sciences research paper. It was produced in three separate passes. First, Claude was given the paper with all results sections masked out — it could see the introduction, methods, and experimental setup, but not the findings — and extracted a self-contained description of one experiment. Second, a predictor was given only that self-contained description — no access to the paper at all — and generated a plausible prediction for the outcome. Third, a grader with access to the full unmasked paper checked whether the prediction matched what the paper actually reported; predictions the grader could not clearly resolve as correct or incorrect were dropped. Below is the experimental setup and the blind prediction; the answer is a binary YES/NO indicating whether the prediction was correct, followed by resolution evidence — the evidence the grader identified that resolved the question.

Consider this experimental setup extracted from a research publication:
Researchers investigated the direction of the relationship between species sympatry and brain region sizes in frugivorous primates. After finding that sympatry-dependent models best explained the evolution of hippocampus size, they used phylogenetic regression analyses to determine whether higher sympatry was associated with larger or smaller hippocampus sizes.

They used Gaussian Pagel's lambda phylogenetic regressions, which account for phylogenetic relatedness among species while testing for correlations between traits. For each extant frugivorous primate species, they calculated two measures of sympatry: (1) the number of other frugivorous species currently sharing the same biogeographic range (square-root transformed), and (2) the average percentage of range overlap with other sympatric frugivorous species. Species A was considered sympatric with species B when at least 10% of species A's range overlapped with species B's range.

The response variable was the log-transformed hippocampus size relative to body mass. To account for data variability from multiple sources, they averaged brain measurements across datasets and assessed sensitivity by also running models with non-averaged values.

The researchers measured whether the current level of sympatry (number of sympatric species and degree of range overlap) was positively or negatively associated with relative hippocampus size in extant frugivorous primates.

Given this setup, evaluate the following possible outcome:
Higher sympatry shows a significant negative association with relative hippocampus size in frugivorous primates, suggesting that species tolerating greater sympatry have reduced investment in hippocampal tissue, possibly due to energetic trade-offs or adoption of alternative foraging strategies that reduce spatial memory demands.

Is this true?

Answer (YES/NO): NO